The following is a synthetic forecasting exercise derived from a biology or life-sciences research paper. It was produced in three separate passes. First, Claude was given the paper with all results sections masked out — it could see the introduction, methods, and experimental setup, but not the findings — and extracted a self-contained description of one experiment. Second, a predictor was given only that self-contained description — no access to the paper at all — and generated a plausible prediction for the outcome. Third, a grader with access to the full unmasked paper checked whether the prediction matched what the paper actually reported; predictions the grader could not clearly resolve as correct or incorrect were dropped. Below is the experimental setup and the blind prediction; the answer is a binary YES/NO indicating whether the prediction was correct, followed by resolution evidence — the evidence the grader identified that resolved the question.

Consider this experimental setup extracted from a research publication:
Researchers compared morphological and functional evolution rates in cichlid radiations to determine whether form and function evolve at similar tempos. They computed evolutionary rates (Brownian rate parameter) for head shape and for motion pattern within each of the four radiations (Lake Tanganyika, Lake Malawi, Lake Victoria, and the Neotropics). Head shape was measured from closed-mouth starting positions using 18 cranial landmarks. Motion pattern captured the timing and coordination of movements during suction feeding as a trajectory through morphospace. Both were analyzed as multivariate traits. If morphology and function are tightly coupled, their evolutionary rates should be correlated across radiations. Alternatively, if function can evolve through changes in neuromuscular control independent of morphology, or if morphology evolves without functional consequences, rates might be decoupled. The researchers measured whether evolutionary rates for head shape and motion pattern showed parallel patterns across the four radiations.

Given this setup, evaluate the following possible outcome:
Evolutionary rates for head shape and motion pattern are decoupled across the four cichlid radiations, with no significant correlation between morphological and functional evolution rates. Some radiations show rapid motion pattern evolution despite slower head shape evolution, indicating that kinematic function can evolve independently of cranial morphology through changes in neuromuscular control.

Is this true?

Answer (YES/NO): NO